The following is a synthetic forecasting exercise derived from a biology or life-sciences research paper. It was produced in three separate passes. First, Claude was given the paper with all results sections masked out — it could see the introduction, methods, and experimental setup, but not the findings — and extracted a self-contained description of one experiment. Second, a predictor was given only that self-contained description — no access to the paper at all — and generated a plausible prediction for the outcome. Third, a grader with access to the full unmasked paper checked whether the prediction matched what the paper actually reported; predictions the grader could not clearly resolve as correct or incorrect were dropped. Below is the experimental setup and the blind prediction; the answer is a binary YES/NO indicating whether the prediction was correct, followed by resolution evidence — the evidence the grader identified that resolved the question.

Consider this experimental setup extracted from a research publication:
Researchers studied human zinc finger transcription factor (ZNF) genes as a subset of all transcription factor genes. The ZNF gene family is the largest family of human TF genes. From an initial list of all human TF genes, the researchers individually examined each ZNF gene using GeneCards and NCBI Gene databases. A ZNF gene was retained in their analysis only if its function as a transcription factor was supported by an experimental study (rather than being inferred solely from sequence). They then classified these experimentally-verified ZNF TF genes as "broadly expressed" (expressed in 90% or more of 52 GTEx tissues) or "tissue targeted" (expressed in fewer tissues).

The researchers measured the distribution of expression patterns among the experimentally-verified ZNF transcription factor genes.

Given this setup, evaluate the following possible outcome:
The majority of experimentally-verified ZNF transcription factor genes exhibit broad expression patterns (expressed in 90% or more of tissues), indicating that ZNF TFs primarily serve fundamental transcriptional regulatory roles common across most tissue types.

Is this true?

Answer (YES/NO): YES